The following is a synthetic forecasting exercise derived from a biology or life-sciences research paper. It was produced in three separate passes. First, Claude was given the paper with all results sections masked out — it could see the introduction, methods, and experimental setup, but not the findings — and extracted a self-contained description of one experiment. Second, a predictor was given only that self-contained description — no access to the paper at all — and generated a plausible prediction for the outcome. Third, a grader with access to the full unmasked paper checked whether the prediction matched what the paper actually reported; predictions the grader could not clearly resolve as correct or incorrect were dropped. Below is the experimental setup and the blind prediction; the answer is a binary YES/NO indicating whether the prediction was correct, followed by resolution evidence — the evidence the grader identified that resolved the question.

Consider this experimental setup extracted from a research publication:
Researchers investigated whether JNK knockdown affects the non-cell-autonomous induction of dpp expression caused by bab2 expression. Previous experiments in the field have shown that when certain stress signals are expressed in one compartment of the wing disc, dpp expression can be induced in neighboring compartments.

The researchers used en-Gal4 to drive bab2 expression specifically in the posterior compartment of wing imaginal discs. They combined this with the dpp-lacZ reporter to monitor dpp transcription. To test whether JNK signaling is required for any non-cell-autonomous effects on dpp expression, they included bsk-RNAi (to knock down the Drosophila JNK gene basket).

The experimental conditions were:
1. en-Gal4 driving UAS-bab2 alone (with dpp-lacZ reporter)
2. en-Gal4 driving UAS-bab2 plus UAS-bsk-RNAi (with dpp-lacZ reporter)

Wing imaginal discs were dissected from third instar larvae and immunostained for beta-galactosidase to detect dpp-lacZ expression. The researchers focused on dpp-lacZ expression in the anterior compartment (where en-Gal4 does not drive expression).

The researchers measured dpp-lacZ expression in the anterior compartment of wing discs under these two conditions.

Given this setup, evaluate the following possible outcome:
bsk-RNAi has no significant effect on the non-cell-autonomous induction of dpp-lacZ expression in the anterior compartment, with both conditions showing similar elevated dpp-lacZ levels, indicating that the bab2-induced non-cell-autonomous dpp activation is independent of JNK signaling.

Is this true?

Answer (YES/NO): NO